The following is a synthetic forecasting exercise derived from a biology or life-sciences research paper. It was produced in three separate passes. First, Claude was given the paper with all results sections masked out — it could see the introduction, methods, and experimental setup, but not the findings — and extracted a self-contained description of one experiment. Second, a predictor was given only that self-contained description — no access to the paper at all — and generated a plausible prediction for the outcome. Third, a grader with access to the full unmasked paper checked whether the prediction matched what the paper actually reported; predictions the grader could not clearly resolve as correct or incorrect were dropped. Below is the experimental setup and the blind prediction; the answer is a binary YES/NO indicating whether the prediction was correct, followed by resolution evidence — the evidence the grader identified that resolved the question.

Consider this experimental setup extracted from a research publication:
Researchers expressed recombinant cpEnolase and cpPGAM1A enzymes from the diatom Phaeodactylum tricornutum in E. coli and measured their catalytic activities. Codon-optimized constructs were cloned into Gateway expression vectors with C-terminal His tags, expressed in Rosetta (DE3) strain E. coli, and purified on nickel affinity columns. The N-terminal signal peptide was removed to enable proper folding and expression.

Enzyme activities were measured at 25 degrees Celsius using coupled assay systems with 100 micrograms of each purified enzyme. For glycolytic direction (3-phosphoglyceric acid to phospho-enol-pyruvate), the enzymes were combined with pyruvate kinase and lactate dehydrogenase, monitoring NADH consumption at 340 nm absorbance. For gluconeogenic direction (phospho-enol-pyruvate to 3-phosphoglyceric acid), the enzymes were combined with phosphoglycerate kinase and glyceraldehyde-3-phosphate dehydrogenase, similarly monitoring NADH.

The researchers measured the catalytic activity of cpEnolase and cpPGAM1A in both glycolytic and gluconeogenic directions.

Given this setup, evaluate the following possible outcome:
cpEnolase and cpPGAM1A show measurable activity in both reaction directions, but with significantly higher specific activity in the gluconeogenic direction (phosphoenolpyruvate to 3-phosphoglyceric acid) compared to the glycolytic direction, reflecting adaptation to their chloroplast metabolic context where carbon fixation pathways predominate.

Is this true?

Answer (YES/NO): NO